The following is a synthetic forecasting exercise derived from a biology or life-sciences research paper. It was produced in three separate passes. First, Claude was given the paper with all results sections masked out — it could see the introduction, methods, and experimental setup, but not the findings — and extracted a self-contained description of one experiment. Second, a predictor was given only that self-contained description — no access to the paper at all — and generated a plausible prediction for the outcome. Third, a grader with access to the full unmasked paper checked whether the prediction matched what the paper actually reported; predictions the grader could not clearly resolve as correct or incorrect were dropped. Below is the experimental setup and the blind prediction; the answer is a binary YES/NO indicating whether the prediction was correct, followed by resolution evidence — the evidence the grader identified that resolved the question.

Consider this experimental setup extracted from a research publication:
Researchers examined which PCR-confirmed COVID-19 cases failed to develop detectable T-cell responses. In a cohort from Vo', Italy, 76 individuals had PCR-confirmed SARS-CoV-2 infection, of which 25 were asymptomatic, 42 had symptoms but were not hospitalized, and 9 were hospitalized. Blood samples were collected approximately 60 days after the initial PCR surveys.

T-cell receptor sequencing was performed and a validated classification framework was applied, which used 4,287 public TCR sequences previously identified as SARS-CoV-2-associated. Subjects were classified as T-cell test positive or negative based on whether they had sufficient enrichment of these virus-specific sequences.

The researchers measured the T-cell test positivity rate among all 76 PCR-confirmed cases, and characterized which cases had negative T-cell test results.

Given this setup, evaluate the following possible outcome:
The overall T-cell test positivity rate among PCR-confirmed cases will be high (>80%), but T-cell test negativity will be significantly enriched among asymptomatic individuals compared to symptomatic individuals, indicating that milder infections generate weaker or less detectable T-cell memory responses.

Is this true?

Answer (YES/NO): YES